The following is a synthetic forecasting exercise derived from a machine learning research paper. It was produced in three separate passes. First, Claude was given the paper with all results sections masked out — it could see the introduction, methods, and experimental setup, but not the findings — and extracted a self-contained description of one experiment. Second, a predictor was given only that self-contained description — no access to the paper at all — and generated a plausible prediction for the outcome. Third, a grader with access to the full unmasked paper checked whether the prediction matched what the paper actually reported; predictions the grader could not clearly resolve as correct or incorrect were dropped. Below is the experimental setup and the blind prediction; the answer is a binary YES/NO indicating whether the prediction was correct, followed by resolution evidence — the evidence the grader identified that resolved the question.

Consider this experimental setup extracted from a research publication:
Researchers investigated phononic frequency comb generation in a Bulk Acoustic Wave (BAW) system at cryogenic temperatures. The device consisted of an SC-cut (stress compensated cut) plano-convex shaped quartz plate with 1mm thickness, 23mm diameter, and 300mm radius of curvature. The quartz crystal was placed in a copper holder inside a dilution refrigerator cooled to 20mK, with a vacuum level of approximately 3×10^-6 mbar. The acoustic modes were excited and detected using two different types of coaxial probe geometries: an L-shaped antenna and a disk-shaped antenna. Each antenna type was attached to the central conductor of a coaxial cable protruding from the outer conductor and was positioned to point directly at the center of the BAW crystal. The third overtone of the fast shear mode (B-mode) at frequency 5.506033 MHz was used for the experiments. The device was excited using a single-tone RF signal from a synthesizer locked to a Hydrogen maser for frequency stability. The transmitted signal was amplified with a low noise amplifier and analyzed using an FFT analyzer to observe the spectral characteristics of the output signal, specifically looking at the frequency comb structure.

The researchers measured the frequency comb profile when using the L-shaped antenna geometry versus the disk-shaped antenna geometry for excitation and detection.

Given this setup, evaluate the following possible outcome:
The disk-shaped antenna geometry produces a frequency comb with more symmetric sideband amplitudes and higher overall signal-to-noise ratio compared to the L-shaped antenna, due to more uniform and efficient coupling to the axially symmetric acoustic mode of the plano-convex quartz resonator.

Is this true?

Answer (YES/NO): NO